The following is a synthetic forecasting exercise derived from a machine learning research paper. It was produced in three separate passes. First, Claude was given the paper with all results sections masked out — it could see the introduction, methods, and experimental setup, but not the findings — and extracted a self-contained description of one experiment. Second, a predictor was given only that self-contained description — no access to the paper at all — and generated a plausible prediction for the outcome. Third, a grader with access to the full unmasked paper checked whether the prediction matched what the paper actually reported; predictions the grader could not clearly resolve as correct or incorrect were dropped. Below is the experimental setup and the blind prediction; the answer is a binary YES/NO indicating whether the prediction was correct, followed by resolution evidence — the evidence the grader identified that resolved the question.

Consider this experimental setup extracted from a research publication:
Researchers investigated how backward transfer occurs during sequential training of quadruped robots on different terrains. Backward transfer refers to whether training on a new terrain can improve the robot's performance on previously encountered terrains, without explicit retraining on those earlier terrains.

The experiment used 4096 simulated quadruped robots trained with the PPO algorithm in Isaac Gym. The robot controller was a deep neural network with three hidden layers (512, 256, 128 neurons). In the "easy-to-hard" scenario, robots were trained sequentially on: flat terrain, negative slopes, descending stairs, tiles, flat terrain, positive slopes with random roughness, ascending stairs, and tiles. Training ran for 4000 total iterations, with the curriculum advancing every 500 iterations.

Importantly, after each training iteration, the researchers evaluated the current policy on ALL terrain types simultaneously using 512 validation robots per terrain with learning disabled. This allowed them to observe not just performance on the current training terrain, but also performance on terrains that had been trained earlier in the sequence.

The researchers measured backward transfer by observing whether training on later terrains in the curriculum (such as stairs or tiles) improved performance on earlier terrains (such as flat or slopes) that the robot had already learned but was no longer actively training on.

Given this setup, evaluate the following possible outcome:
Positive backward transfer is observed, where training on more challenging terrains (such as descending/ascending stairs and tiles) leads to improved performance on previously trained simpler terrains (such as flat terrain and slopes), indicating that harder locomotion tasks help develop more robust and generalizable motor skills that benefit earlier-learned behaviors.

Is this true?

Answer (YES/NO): NO